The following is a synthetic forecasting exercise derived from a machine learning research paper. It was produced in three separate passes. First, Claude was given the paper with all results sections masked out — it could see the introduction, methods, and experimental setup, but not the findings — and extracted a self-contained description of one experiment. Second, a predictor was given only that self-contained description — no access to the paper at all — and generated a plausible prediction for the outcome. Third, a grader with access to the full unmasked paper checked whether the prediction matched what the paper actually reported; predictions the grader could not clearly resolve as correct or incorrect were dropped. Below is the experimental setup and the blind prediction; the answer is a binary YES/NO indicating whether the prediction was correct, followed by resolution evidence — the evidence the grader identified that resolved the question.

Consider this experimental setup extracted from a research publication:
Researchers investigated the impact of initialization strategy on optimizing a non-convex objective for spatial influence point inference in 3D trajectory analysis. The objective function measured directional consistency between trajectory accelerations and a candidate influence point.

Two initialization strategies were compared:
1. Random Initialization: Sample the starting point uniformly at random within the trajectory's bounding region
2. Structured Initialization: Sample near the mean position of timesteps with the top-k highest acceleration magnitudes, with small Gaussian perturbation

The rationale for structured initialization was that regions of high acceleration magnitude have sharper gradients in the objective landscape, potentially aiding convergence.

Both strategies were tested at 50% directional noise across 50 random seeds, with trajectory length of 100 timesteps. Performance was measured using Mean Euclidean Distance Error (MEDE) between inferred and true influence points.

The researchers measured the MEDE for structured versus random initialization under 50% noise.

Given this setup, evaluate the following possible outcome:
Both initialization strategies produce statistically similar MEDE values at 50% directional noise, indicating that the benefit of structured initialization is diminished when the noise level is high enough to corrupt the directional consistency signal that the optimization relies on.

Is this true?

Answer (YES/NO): NO